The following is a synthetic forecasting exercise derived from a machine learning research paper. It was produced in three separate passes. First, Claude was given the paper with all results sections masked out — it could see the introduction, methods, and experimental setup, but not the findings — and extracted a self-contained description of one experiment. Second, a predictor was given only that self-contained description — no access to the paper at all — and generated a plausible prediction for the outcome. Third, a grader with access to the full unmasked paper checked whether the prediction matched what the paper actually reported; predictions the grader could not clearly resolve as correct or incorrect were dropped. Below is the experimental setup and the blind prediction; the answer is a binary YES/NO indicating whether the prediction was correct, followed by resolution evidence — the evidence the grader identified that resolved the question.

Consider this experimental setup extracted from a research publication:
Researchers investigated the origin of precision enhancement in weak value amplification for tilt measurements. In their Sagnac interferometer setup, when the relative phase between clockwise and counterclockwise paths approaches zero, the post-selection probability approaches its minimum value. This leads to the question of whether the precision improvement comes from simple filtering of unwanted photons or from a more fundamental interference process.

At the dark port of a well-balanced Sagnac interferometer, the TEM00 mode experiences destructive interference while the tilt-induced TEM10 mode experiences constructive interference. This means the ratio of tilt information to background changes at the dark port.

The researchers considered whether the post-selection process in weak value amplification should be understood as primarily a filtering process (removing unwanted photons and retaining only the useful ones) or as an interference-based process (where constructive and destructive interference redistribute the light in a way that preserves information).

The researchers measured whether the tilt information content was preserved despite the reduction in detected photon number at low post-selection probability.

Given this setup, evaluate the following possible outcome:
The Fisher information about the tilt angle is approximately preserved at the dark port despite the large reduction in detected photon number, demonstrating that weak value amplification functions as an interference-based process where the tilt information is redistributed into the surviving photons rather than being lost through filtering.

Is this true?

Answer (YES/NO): YES